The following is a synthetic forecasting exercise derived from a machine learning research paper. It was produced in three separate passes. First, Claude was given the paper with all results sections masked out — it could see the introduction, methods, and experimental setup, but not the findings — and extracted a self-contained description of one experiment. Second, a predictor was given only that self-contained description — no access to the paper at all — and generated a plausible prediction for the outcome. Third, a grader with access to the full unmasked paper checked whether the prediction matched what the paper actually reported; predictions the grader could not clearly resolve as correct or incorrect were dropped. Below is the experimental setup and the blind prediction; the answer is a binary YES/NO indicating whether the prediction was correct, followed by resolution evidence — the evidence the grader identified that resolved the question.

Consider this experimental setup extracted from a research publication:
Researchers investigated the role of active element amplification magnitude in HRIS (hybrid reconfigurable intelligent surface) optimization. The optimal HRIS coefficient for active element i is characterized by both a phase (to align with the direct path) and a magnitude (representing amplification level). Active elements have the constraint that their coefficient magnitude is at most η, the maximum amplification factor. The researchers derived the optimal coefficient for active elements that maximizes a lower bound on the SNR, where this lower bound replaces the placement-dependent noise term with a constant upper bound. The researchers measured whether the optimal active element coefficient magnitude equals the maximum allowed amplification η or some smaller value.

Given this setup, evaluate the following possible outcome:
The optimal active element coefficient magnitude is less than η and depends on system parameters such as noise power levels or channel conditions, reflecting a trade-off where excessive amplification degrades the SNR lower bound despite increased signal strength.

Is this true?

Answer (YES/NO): NO